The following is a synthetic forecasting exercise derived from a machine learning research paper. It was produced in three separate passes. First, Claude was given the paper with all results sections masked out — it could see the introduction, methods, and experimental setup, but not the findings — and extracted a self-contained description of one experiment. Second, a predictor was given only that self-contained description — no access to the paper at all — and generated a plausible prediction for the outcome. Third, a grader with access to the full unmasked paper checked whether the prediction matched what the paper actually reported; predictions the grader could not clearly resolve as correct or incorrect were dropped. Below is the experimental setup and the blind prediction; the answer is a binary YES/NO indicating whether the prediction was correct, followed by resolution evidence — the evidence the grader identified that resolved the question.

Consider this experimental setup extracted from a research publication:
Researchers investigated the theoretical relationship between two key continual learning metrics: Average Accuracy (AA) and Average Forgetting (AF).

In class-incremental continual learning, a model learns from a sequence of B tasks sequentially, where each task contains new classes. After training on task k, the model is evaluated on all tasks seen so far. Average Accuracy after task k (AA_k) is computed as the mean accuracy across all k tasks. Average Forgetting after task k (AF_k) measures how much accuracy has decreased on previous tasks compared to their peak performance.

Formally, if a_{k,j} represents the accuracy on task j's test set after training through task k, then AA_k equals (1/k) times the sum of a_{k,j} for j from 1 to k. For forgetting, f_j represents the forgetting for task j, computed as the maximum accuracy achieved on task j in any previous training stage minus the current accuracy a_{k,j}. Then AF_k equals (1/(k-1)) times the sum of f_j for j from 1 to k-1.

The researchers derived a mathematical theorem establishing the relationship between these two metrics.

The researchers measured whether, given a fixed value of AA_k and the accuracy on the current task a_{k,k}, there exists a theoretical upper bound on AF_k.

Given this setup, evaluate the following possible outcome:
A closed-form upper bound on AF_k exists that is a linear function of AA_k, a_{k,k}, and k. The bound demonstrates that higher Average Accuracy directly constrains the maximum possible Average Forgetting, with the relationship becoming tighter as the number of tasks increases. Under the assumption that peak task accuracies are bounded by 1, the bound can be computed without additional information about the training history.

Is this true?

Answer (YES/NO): YES